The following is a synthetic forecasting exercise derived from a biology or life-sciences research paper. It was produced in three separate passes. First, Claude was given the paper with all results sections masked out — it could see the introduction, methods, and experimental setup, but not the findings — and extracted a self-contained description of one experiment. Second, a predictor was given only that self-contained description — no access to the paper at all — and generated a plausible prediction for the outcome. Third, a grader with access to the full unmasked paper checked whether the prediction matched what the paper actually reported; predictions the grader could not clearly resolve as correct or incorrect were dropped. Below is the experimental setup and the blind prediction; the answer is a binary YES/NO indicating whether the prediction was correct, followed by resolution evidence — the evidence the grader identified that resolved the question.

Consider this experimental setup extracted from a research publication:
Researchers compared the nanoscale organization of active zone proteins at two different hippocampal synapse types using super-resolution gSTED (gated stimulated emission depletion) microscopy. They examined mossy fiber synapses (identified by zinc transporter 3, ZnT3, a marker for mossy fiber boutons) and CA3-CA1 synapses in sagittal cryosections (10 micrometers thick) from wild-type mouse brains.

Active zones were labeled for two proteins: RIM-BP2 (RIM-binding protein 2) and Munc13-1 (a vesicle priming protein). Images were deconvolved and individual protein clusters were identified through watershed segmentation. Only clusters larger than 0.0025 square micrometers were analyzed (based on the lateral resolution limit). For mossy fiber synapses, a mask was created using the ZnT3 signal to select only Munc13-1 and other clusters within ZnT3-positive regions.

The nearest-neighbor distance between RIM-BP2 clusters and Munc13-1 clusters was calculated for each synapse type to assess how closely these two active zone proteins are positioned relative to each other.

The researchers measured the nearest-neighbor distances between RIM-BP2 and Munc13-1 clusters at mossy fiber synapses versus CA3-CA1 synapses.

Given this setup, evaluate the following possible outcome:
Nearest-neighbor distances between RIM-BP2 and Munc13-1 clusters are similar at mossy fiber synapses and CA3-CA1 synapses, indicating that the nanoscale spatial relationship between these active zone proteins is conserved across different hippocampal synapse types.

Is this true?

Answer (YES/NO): NO